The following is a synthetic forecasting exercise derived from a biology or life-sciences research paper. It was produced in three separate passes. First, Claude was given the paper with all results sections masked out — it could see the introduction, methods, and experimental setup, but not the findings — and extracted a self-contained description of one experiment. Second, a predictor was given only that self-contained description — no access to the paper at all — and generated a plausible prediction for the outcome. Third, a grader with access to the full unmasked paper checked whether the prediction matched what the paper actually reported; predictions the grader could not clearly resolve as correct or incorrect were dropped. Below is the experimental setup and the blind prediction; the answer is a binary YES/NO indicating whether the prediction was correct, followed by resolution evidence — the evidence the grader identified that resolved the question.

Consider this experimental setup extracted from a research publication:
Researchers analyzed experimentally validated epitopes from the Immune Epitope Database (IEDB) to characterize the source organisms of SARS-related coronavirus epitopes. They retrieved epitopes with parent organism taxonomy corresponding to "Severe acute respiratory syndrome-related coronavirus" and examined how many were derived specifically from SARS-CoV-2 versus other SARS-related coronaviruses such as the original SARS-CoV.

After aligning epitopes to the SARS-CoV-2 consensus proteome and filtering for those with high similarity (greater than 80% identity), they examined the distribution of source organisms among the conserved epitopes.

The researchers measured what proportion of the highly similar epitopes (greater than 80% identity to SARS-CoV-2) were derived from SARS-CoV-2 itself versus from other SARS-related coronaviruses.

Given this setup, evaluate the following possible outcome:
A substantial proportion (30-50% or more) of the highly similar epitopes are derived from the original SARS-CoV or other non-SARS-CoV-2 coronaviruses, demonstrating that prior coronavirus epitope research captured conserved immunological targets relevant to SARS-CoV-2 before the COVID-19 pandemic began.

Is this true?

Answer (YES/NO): YES